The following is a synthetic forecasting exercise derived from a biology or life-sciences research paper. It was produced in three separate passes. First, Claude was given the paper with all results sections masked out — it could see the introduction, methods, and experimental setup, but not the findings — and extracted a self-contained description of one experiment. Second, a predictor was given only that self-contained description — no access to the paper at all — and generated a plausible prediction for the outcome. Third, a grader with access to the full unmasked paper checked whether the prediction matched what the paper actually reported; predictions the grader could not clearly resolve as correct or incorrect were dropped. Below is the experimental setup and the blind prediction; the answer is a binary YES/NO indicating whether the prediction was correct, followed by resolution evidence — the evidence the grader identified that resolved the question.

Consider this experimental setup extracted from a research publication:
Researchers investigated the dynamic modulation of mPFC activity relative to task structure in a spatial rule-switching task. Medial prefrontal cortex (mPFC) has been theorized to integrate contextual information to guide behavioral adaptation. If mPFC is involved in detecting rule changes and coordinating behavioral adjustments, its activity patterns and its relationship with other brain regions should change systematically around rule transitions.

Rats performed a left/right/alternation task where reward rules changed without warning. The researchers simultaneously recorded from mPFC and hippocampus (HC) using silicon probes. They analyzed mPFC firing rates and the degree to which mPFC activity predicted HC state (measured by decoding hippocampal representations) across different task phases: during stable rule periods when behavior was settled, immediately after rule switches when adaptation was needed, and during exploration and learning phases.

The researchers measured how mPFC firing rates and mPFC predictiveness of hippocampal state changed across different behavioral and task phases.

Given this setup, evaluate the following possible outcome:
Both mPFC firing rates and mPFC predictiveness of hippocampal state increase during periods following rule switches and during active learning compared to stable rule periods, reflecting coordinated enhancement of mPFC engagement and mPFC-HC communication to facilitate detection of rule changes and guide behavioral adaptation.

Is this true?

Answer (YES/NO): YES